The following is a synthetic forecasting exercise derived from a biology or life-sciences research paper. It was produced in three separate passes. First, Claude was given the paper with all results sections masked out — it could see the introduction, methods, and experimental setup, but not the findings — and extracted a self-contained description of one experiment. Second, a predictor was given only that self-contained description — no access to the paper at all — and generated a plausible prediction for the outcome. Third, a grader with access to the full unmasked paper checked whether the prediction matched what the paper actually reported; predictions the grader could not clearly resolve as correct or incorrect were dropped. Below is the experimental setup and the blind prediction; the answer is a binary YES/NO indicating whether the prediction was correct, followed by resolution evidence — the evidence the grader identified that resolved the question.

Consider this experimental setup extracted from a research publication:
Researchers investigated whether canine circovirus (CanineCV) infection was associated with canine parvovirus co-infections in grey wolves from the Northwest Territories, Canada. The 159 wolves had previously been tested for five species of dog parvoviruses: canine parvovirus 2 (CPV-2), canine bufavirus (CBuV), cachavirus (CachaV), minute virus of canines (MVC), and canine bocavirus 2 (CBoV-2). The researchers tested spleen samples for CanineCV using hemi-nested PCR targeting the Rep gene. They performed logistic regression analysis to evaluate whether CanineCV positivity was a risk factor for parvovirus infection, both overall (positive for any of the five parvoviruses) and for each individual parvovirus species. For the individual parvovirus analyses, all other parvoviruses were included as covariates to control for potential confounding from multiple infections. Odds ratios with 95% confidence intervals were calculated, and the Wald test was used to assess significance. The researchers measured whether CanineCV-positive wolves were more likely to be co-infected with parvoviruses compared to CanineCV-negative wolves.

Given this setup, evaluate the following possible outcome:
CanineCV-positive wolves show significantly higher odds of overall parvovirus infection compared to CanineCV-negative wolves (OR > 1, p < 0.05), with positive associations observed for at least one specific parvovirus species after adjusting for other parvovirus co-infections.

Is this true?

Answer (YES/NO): YES